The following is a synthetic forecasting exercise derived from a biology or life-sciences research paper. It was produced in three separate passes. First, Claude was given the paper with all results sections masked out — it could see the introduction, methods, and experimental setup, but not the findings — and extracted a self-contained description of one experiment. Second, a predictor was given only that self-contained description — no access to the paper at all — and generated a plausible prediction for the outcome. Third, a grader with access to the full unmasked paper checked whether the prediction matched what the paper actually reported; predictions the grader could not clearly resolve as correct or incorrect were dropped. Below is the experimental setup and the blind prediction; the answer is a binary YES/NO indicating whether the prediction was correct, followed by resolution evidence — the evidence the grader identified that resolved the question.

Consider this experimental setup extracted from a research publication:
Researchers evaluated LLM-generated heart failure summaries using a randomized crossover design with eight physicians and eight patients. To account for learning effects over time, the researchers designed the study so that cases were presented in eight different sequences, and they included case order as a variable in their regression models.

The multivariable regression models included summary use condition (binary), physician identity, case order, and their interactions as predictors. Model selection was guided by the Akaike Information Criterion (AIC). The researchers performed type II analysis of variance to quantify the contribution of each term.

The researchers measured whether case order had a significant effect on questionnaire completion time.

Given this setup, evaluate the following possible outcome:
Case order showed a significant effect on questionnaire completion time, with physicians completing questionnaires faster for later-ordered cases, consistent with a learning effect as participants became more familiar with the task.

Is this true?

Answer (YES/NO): YES